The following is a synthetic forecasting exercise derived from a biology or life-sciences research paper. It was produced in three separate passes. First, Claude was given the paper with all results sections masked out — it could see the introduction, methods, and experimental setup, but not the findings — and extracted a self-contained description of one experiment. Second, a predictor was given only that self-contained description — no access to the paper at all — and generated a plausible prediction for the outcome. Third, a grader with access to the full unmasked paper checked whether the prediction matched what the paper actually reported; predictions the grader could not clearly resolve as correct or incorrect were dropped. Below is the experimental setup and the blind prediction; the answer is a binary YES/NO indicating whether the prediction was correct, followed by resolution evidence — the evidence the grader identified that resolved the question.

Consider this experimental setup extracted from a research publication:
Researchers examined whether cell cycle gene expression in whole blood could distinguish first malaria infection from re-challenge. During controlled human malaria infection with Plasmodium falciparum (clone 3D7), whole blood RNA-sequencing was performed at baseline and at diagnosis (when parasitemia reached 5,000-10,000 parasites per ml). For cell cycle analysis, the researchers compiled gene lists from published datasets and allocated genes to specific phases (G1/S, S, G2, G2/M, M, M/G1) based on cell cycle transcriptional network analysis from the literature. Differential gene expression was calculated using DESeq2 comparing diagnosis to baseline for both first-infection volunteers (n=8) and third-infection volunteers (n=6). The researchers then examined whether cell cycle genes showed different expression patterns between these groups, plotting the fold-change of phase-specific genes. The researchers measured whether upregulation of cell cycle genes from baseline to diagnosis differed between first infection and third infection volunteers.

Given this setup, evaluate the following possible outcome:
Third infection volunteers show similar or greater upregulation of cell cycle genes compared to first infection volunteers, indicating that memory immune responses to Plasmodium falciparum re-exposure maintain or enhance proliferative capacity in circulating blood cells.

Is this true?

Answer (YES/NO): NO